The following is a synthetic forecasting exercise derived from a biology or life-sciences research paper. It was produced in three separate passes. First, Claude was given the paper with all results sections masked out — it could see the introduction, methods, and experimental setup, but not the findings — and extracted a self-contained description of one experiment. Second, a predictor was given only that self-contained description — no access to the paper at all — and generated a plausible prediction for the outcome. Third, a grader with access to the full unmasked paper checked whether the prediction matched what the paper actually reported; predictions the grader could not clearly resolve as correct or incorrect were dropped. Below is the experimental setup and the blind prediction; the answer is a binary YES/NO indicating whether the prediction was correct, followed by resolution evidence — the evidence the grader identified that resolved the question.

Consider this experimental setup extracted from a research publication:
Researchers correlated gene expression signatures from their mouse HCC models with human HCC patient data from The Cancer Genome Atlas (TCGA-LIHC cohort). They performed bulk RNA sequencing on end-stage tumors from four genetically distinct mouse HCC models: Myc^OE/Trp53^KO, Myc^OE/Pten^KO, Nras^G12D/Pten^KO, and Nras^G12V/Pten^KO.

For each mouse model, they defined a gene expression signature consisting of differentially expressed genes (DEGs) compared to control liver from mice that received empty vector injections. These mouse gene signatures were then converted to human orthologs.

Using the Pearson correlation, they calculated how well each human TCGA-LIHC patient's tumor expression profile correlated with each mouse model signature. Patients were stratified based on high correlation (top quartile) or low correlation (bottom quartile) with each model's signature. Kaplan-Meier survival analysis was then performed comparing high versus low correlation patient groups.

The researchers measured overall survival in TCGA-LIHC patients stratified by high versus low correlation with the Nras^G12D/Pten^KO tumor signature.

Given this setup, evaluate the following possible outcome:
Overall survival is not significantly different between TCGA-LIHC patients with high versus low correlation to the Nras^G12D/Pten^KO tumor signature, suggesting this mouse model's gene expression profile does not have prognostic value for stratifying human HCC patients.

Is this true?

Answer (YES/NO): NO